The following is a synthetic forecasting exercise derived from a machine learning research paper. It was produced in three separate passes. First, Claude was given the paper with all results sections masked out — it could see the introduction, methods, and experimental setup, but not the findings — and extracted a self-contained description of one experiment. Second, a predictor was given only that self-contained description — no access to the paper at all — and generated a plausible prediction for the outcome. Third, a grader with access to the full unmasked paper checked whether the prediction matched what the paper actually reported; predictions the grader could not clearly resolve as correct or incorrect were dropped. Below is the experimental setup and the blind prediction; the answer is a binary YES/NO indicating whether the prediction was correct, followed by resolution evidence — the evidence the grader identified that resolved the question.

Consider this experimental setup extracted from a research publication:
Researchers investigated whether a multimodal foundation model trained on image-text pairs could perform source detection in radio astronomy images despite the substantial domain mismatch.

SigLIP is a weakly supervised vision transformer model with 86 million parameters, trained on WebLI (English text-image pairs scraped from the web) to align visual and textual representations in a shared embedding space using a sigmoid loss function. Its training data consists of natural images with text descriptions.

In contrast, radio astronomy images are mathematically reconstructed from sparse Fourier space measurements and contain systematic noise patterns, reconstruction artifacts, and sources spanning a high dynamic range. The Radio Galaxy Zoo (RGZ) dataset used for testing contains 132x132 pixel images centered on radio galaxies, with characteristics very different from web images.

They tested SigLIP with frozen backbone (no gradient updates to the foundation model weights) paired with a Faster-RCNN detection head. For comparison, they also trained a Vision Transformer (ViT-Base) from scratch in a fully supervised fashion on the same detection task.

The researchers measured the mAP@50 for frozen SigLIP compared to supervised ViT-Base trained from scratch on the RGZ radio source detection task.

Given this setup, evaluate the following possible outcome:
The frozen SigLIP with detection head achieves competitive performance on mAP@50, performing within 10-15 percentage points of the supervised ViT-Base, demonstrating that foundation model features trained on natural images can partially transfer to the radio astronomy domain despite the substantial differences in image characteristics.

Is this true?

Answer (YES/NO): NO